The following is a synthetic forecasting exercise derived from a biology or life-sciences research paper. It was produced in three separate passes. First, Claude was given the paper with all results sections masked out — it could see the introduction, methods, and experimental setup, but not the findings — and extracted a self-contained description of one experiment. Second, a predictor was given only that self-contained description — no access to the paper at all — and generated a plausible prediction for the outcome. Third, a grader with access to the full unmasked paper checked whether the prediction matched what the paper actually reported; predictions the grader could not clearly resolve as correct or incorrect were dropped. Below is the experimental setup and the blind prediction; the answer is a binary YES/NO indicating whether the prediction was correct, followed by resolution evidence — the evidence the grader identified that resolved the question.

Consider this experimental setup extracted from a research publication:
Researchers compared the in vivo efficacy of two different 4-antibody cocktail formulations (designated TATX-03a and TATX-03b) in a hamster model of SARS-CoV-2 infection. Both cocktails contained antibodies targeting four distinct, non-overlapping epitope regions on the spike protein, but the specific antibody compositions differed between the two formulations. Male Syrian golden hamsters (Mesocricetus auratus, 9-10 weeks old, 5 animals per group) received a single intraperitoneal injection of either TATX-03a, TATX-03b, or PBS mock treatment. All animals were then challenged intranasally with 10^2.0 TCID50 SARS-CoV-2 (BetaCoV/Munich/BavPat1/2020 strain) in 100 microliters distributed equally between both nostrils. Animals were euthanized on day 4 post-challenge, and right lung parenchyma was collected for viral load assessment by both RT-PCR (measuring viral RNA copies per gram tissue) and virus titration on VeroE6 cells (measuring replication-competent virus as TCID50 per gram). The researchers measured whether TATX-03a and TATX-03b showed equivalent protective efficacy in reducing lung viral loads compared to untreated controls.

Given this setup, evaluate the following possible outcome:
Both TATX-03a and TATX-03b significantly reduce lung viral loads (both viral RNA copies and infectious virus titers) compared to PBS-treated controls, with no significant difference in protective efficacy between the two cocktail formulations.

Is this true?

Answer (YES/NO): NO